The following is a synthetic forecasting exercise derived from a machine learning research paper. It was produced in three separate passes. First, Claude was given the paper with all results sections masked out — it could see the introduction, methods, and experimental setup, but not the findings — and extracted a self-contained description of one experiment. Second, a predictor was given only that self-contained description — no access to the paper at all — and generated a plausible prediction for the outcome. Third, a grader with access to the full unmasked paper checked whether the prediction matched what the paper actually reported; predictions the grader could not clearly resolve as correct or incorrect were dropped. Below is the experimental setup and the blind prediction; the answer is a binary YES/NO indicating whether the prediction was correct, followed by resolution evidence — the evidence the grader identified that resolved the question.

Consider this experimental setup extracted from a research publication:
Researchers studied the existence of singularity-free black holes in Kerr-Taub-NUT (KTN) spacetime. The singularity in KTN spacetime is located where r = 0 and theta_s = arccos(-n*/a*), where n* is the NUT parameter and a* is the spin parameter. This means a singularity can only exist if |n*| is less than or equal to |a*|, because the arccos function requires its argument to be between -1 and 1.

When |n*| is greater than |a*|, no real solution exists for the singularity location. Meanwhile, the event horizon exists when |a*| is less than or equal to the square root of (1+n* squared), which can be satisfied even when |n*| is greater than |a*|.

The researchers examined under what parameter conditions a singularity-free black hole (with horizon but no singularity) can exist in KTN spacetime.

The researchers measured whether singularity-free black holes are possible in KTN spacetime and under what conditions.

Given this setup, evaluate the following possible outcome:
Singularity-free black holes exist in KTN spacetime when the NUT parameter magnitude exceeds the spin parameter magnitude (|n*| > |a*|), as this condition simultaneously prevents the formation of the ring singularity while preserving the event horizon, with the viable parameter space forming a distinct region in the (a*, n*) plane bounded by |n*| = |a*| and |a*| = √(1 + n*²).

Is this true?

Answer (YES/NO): YES